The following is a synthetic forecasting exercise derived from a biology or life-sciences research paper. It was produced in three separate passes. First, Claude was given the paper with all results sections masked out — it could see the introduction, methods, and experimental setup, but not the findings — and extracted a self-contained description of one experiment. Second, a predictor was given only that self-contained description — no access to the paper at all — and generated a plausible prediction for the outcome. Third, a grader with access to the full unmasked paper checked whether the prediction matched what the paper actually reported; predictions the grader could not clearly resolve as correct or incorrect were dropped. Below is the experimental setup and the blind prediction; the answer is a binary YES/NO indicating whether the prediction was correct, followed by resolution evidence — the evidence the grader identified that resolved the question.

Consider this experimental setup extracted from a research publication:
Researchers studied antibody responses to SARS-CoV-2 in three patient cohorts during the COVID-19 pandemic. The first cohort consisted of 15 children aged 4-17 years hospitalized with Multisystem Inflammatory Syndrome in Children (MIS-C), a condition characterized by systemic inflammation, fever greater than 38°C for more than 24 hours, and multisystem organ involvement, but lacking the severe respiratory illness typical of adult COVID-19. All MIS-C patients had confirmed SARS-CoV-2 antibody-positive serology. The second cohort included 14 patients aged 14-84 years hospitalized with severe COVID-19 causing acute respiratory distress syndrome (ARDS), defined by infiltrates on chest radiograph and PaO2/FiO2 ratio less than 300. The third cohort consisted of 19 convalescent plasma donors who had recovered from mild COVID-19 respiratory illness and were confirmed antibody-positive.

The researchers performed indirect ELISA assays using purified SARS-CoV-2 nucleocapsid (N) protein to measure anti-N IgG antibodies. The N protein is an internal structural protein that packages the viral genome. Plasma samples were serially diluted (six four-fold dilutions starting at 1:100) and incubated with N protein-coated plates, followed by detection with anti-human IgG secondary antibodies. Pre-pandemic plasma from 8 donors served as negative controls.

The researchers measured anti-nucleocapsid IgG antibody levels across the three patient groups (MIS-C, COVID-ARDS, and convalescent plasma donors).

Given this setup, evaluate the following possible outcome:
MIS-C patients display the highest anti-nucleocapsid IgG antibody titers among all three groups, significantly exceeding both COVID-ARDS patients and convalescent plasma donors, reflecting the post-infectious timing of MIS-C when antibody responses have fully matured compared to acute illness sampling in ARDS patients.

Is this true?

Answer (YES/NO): NO